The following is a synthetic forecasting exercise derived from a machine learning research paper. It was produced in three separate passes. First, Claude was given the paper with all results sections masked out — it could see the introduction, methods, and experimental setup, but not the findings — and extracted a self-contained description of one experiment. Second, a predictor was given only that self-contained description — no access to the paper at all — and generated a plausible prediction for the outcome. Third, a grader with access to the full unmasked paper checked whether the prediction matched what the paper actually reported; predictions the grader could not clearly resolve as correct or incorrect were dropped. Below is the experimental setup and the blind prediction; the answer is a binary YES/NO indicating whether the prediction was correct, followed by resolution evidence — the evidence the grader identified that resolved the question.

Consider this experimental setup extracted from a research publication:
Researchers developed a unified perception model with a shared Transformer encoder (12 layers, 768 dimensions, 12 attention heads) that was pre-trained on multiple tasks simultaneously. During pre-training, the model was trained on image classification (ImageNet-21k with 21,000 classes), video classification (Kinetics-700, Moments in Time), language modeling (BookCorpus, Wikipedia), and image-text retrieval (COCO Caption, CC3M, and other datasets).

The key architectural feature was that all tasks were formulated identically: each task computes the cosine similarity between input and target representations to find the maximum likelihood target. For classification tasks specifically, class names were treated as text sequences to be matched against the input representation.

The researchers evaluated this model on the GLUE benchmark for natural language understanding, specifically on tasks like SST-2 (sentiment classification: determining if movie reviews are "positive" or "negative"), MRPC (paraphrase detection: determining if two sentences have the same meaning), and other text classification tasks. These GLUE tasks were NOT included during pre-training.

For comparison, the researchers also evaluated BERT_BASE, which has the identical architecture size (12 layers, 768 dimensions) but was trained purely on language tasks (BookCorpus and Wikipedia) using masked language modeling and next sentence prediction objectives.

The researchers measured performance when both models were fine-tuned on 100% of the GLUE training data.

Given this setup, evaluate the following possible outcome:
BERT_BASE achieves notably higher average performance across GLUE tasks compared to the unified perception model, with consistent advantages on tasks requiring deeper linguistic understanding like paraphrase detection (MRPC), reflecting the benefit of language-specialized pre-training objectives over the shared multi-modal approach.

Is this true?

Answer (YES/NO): NO